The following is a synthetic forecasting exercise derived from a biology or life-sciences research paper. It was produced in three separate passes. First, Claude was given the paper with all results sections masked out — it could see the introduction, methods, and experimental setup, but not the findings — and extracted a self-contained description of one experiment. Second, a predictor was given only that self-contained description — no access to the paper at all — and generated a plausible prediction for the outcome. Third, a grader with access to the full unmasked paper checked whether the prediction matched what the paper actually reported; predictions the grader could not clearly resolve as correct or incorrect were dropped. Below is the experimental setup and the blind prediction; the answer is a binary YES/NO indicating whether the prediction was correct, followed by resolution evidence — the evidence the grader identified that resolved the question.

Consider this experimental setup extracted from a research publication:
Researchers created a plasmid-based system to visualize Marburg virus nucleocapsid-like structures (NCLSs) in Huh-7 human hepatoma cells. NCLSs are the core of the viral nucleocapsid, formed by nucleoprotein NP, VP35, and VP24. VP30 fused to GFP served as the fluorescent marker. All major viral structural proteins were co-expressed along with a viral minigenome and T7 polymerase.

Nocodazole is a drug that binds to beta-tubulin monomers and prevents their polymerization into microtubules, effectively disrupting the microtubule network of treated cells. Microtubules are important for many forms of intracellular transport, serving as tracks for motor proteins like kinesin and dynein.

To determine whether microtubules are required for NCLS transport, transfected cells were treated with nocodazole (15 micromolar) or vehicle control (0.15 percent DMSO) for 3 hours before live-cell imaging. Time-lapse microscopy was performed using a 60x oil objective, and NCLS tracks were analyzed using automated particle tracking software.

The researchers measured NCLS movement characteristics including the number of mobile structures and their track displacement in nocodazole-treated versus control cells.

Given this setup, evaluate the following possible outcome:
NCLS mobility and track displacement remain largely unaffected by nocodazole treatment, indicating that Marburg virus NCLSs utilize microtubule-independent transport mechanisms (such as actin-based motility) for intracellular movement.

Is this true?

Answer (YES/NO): YES